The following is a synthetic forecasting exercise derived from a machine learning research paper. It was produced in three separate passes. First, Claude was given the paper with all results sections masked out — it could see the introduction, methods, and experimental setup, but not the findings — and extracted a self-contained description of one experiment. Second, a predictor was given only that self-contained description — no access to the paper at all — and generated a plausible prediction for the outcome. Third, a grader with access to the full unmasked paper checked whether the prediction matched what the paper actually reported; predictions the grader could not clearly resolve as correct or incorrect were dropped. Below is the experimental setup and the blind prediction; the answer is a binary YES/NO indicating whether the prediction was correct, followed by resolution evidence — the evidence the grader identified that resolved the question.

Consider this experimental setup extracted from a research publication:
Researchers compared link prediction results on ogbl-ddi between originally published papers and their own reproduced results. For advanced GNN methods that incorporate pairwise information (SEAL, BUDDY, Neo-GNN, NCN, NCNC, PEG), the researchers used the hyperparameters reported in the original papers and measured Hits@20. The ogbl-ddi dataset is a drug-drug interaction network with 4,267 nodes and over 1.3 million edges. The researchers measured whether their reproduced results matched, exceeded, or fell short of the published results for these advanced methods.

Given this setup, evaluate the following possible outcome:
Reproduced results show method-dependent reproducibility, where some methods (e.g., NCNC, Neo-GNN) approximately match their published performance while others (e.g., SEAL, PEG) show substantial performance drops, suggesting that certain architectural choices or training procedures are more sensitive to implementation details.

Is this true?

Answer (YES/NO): NO